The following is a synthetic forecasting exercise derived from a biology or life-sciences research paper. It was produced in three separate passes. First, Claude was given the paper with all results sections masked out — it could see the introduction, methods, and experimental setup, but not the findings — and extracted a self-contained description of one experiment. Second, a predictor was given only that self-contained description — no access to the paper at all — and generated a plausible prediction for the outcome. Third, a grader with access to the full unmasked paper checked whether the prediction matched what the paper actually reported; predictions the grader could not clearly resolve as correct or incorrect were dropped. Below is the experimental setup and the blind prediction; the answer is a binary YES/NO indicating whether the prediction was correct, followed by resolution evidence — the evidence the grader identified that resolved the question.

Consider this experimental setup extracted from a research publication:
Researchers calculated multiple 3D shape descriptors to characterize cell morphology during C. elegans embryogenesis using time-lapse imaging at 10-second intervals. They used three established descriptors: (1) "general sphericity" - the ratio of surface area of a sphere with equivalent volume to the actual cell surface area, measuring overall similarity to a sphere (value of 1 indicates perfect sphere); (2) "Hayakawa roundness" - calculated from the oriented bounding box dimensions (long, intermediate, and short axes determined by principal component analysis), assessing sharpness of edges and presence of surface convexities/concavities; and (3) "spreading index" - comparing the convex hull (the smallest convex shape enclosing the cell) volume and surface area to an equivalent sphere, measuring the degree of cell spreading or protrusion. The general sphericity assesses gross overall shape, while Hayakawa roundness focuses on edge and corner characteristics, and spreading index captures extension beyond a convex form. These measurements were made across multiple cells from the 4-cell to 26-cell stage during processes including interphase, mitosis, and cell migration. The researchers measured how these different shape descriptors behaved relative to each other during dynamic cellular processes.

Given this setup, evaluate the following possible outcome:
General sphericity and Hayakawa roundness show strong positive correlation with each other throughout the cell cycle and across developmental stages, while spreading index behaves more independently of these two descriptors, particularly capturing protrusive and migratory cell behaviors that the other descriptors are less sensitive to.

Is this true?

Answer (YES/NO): NO